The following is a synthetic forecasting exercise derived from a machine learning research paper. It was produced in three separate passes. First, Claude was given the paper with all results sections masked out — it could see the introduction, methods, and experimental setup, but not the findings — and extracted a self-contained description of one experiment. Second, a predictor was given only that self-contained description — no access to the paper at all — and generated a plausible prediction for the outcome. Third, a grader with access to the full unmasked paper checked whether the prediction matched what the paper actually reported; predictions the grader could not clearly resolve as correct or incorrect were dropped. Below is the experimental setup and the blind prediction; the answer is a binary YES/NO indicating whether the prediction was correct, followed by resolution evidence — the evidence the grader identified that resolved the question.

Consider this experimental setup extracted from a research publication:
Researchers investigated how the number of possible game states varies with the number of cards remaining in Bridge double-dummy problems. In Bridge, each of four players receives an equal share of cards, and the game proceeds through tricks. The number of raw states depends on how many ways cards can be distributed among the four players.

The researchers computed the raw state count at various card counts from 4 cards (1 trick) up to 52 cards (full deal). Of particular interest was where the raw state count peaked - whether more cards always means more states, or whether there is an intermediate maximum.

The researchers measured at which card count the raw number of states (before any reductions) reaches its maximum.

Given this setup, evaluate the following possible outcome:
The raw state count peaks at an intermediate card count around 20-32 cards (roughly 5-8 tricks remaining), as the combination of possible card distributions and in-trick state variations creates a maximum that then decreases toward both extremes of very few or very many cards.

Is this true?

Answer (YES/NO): NO